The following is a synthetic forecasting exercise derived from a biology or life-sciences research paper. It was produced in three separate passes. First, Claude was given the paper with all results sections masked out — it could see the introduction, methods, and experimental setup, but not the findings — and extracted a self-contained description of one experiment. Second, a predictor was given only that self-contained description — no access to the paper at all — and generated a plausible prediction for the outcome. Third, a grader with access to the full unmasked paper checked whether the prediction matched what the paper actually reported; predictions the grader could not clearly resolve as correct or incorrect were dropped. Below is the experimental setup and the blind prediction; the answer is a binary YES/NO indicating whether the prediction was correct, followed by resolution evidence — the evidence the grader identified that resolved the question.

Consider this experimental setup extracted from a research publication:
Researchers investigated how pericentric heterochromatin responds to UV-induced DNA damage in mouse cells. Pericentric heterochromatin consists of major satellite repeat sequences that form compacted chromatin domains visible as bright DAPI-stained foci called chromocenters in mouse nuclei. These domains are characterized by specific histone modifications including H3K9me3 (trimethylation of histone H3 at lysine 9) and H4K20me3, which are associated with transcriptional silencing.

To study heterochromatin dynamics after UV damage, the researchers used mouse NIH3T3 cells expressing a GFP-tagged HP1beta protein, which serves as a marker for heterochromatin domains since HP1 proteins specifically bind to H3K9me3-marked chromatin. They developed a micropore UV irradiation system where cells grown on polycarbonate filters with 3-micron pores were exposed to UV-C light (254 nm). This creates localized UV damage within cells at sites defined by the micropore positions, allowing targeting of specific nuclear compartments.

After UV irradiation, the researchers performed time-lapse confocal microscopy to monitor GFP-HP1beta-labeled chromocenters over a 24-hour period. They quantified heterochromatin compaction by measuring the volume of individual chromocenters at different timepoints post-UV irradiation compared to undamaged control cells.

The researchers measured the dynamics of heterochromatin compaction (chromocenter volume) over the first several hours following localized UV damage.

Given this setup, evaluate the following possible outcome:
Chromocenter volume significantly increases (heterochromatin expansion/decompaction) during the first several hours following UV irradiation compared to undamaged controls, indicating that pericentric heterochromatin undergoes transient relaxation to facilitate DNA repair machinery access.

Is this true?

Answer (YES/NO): YES